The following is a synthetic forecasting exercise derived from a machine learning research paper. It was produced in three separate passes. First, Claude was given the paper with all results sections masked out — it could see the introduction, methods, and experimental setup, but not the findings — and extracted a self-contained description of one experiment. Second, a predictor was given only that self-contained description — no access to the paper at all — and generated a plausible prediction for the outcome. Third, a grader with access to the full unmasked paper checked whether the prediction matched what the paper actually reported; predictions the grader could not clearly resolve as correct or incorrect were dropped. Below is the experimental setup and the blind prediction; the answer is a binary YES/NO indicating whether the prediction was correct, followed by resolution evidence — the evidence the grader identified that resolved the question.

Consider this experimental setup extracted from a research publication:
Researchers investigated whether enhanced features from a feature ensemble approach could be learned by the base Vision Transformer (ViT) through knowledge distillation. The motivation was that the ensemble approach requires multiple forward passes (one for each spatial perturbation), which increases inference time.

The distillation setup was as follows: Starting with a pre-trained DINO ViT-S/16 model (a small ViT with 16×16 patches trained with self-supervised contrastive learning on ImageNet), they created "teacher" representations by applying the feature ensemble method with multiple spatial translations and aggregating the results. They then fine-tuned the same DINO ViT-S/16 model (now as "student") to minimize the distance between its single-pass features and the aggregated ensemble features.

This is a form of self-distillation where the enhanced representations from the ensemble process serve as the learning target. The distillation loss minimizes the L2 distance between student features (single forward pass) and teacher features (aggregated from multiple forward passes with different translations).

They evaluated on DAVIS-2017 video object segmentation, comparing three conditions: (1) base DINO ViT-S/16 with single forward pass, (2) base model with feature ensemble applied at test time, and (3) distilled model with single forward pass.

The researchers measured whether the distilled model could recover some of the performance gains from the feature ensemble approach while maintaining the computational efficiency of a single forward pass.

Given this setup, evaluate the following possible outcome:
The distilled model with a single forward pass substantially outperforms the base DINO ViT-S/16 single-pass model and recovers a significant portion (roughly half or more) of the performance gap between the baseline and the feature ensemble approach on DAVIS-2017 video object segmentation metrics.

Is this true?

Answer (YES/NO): NO